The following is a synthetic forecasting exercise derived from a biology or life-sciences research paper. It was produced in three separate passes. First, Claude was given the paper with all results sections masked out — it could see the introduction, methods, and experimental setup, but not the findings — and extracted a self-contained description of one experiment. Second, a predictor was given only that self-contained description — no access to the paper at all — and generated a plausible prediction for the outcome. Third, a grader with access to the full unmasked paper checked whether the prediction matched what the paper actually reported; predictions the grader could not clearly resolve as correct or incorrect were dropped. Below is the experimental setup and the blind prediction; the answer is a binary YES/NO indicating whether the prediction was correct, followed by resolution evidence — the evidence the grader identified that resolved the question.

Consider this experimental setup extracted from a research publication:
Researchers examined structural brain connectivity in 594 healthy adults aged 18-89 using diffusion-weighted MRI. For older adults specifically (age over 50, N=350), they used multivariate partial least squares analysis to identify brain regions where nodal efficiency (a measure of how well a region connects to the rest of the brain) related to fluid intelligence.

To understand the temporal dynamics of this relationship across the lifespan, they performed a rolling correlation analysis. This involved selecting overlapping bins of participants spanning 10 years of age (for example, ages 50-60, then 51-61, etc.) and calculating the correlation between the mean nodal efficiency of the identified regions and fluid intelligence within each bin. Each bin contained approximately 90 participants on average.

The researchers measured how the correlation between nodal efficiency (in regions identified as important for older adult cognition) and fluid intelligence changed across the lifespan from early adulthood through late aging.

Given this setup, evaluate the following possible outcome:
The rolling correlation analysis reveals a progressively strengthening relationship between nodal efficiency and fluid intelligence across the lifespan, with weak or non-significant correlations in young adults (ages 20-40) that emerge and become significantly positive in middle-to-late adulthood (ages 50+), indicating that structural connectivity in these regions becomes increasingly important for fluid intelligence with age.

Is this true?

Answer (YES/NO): NO